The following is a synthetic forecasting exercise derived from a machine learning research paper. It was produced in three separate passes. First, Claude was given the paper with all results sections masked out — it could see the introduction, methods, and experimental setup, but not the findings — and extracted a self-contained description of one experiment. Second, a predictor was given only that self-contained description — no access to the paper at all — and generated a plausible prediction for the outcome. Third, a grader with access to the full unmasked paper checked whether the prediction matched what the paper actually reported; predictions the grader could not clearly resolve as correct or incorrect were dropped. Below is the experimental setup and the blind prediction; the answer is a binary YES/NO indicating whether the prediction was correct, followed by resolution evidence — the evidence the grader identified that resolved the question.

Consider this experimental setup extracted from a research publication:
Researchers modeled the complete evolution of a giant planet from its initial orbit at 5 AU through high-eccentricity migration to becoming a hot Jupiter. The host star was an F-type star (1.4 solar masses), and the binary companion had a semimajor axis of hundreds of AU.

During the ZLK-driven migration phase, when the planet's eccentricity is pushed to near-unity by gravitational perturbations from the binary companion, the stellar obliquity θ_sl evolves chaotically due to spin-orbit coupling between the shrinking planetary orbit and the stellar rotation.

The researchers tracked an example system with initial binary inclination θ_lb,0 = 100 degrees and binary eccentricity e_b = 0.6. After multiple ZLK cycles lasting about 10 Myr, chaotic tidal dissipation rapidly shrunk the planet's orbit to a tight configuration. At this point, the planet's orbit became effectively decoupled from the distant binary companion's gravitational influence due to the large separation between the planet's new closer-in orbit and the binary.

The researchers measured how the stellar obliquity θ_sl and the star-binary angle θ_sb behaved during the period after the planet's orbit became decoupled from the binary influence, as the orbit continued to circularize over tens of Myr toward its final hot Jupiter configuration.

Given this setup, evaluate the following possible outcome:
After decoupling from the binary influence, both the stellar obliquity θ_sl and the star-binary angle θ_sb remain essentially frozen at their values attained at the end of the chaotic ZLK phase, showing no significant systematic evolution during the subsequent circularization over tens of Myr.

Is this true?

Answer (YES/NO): YES